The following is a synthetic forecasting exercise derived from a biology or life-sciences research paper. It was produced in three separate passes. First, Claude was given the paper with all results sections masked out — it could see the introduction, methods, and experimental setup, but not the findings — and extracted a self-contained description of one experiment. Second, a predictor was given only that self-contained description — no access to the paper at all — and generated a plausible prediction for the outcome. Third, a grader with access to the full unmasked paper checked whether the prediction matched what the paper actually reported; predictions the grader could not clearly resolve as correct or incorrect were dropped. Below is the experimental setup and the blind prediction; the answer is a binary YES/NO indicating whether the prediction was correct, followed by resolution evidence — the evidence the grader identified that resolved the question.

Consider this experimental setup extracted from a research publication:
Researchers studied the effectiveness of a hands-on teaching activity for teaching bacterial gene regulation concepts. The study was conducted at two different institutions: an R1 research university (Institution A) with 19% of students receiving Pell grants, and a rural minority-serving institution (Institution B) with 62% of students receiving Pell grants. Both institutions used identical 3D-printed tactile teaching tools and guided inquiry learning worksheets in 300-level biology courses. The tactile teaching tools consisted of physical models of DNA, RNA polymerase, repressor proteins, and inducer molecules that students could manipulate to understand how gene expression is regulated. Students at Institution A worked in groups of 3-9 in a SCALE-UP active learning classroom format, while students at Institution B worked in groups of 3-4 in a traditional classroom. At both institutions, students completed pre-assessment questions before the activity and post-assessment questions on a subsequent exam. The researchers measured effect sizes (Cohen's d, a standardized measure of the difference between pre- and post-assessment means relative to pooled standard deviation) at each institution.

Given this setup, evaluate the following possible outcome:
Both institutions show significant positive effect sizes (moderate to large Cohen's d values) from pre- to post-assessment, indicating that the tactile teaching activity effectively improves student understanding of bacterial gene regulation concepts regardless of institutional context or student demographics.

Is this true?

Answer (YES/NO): YES